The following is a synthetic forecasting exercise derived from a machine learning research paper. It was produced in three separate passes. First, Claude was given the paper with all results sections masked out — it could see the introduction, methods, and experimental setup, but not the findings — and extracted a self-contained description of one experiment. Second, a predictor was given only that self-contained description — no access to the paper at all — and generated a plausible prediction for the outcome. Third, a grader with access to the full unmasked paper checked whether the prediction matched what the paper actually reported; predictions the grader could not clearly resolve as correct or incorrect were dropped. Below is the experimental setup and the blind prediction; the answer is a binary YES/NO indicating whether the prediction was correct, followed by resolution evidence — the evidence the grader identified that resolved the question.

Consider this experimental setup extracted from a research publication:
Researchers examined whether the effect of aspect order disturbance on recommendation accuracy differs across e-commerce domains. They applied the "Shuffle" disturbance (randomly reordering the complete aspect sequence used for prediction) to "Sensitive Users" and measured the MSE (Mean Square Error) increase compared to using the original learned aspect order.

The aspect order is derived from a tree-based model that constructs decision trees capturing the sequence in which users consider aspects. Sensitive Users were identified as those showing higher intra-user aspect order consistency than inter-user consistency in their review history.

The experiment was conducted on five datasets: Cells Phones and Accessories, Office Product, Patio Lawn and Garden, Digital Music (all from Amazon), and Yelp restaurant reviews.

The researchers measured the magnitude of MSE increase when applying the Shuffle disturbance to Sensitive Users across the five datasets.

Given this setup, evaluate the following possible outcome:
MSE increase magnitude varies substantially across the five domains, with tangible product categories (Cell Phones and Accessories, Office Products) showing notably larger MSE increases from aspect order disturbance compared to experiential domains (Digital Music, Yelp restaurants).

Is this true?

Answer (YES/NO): NO